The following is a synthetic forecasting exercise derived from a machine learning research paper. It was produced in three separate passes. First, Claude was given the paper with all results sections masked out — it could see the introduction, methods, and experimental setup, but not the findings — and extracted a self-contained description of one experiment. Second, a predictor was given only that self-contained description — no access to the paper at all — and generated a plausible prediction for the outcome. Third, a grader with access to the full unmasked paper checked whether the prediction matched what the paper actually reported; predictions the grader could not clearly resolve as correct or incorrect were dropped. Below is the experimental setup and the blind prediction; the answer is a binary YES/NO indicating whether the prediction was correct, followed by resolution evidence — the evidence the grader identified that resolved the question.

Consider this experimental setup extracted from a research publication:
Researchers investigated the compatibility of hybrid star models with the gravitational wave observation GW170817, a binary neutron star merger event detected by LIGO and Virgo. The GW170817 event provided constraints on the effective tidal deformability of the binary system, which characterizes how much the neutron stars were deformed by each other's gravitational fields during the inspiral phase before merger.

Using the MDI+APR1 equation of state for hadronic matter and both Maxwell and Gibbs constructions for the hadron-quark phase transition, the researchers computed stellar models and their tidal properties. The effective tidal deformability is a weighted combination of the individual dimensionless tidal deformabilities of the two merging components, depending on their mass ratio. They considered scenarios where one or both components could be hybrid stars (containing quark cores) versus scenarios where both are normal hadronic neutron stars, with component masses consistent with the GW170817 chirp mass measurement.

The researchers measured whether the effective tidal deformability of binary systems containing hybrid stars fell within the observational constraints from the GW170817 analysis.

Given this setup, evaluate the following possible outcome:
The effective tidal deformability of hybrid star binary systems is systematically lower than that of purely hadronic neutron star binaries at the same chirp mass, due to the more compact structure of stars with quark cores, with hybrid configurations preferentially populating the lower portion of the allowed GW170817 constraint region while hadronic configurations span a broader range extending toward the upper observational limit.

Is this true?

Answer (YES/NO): YES